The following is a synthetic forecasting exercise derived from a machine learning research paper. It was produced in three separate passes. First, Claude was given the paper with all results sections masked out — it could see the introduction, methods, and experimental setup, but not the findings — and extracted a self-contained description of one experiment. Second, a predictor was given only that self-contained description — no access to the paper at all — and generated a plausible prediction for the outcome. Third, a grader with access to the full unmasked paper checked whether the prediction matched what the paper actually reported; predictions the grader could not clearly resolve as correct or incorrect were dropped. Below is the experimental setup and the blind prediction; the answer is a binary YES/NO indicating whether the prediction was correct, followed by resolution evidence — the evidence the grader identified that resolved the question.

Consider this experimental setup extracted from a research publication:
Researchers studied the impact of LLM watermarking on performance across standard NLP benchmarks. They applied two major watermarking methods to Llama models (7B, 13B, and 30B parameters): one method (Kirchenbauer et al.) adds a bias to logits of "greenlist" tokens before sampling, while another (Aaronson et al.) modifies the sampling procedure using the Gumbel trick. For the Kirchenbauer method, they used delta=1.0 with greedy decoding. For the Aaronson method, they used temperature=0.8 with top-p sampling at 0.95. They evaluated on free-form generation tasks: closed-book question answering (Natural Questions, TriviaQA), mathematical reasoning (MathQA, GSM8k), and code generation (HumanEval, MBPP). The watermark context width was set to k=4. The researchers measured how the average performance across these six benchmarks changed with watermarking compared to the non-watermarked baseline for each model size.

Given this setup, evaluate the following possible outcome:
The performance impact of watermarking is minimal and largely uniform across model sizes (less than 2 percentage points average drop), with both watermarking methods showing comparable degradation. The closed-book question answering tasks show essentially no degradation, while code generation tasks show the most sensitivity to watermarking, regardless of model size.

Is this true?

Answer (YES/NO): NO